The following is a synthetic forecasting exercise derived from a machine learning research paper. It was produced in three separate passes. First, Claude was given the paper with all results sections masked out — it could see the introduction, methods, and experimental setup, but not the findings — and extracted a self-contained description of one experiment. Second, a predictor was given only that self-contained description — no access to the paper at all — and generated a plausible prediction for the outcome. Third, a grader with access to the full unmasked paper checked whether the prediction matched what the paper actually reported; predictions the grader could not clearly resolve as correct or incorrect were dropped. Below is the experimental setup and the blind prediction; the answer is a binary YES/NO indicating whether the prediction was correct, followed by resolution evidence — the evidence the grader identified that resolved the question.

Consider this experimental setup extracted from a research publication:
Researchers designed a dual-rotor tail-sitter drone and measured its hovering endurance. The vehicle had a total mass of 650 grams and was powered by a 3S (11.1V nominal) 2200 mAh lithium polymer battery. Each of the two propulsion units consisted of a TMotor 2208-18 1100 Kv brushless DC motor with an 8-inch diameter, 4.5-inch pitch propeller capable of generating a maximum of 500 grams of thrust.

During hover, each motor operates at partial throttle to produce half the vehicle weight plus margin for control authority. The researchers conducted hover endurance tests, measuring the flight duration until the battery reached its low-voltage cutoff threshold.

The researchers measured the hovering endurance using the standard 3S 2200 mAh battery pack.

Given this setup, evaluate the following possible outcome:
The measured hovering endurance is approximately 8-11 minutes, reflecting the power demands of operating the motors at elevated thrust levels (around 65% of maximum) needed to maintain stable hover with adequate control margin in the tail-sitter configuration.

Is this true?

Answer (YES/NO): NO